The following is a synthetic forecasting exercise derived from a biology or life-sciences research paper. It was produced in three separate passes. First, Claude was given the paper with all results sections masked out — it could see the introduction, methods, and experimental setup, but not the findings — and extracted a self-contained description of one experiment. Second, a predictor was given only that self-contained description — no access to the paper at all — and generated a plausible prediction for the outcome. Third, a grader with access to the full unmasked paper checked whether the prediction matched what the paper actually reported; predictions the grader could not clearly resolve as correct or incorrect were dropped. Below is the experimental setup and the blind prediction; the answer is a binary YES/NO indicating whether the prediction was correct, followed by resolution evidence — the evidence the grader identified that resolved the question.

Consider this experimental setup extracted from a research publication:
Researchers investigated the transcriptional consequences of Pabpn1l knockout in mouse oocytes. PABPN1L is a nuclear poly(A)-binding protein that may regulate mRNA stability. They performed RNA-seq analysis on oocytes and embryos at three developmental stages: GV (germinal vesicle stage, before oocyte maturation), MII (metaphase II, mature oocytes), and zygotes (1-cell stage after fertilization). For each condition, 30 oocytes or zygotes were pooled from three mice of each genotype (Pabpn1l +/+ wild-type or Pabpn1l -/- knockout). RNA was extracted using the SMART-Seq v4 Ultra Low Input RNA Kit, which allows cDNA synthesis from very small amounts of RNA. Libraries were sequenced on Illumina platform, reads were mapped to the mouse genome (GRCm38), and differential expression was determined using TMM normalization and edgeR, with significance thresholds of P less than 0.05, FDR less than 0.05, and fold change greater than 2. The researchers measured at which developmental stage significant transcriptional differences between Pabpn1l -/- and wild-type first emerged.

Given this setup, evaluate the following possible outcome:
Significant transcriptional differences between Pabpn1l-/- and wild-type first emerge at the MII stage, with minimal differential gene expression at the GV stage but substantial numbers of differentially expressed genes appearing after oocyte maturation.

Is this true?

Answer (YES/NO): YES